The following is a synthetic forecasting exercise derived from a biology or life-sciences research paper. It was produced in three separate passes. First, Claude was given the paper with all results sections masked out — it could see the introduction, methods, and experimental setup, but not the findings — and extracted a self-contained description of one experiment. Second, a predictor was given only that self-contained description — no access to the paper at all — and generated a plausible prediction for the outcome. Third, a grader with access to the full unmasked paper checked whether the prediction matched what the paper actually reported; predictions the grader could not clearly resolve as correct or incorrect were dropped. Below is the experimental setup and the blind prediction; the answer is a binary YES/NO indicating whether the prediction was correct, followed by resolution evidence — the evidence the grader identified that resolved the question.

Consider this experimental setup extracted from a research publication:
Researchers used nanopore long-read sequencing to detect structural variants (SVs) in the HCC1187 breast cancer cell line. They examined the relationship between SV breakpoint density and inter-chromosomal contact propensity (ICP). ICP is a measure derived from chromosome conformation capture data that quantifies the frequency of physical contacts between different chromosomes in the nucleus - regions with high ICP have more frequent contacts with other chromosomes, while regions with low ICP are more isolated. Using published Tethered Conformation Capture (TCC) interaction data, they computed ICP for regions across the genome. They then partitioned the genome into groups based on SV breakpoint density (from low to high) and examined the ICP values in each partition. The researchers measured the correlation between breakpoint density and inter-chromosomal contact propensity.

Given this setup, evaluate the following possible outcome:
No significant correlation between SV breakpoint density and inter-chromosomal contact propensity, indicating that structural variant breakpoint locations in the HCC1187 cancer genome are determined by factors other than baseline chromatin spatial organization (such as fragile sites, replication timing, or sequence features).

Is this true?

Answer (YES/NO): NO